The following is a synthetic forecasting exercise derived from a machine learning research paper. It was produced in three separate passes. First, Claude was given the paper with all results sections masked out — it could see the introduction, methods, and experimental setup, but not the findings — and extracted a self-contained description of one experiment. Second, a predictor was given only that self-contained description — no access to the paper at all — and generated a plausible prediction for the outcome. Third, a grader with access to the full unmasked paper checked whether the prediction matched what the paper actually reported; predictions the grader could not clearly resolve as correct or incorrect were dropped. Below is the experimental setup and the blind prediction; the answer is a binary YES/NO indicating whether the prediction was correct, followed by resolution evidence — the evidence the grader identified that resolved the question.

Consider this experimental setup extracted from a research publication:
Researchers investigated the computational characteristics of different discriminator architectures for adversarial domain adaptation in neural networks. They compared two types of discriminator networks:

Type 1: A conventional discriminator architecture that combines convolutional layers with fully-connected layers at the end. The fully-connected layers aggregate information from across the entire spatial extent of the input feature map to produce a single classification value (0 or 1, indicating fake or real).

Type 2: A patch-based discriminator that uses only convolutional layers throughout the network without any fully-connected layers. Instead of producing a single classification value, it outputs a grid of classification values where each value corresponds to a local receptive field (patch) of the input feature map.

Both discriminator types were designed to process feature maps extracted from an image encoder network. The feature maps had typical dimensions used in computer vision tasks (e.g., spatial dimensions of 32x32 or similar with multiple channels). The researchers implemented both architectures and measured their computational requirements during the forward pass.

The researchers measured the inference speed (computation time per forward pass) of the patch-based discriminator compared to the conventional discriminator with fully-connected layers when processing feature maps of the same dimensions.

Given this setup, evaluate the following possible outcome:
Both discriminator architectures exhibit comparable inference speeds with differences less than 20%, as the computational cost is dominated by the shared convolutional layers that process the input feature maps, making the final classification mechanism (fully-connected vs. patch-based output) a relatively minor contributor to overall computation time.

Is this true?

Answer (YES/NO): NO